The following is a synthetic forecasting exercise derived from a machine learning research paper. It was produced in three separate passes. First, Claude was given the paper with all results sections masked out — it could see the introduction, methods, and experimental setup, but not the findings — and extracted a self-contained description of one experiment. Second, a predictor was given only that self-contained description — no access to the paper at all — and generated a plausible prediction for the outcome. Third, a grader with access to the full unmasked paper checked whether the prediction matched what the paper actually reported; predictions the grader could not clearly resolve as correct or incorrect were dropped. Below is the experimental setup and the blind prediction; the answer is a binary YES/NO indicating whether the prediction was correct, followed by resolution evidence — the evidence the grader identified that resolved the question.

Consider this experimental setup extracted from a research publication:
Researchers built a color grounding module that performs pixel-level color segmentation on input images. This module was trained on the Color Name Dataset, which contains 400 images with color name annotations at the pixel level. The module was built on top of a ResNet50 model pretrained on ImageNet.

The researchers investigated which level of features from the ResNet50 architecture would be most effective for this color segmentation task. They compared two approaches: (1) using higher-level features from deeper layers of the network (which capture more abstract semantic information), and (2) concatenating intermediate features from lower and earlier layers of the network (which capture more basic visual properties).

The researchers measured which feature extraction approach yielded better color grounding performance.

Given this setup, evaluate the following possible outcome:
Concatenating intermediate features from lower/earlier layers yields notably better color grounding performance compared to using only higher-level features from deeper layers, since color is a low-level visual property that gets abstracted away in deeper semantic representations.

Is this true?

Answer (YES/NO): YES